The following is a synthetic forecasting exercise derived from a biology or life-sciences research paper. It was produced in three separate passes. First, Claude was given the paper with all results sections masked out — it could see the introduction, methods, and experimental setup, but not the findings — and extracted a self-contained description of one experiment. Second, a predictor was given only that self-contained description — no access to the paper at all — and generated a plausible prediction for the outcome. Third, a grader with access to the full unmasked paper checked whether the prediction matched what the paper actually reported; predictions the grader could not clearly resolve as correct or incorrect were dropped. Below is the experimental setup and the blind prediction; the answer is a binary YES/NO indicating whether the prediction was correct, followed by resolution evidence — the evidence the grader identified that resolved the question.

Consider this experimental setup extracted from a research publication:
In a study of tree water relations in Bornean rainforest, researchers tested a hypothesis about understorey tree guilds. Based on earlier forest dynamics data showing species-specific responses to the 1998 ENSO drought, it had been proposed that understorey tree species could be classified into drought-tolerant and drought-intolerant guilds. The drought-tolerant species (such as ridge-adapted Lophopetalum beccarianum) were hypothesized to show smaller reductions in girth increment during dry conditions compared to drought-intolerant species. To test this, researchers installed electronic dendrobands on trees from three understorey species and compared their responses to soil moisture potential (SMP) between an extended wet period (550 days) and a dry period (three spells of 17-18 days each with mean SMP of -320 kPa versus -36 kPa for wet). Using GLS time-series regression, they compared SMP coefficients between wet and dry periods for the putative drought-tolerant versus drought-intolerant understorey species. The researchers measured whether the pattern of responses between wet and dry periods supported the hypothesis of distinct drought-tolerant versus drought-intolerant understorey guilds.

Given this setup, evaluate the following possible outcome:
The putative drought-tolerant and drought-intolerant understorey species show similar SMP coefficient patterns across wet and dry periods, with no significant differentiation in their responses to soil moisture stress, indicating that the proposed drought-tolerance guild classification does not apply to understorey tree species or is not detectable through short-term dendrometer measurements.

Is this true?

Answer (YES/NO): YES